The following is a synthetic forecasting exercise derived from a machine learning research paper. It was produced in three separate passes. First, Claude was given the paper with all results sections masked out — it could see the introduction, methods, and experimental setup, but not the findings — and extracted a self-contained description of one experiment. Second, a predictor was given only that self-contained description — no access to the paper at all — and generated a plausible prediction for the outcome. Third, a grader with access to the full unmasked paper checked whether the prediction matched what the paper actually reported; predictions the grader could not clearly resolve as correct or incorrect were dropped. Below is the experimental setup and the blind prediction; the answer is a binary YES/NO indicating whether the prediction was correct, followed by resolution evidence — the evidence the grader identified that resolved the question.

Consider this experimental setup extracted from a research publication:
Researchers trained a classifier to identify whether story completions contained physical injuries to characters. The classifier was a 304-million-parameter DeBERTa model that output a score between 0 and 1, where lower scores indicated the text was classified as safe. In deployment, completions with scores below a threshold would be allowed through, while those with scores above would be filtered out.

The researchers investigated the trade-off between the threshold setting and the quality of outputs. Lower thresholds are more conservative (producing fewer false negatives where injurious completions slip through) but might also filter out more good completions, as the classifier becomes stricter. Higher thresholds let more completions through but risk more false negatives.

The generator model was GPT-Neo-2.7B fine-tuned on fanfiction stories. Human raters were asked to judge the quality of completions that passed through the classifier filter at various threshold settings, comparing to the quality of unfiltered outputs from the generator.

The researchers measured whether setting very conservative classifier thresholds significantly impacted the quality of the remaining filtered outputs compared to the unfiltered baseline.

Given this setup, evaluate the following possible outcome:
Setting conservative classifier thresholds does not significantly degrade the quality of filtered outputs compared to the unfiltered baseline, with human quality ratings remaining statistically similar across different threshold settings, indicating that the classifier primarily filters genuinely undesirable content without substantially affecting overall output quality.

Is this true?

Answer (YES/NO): YES